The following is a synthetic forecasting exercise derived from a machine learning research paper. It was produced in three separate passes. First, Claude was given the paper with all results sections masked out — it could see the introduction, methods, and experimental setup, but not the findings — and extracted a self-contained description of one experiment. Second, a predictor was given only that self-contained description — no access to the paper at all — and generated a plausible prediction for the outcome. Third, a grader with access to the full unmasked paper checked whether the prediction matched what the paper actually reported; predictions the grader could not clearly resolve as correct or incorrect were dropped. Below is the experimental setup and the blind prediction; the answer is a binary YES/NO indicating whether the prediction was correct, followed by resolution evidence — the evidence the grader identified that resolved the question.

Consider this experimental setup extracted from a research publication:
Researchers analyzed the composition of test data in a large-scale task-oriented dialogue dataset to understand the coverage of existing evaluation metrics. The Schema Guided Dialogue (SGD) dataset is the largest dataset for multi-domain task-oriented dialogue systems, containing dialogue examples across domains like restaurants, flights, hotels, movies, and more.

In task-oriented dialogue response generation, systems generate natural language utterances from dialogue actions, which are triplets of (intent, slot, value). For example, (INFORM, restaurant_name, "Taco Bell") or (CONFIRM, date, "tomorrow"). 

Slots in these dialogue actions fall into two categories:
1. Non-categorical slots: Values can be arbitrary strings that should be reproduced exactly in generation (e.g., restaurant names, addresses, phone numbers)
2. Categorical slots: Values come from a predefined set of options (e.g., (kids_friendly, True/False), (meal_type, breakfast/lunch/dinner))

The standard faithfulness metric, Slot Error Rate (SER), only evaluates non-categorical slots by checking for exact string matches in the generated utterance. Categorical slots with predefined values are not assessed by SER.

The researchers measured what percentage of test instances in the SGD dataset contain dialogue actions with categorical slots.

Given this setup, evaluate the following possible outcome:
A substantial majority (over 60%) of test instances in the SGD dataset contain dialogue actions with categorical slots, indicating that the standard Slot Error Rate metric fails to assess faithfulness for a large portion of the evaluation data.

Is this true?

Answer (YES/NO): NO